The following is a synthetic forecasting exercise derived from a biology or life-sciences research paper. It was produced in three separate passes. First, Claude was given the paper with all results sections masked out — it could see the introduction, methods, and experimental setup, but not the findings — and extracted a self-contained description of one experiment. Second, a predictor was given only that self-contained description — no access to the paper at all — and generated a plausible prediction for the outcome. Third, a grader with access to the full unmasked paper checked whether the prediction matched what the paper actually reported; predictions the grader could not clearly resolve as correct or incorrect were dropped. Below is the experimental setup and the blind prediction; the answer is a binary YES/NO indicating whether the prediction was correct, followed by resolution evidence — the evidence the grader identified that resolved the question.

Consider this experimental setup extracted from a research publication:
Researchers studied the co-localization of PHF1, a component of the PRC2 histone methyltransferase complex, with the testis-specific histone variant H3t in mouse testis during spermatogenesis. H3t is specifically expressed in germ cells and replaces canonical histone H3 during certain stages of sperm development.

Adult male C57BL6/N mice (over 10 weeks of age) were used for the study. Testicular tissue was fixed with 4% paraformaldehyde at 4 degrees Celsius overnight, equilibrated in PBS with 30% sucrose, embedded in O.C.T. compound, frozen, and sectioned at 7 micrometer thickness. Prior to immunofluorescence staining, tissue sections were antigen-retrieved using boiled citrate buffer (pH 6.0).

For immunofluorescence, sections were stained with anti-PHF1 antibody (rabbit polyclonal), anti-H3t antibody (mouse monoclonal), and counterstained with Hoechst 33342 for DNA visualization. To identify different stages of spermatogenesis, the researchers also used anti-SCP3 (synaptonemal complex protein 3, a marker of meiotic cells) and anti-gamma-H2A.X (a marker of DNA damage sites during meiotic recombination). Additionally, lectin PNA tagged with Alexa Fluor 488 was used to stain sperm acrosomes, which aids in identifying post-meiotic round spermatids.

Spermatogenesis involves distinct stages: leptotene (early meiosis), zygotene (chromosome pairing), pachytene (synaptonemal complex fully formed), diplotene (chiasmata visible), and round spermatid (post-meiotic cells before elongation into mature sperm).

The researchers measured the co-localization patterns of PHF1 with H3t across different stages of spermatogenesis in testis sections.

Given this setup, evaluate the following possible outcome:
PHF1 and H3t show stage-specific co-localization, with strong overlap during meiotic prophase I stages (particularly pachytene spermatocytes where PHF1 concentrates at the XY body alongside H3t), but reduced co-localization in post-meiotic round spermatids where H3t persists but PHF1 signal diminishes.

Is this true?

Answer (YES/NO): NO